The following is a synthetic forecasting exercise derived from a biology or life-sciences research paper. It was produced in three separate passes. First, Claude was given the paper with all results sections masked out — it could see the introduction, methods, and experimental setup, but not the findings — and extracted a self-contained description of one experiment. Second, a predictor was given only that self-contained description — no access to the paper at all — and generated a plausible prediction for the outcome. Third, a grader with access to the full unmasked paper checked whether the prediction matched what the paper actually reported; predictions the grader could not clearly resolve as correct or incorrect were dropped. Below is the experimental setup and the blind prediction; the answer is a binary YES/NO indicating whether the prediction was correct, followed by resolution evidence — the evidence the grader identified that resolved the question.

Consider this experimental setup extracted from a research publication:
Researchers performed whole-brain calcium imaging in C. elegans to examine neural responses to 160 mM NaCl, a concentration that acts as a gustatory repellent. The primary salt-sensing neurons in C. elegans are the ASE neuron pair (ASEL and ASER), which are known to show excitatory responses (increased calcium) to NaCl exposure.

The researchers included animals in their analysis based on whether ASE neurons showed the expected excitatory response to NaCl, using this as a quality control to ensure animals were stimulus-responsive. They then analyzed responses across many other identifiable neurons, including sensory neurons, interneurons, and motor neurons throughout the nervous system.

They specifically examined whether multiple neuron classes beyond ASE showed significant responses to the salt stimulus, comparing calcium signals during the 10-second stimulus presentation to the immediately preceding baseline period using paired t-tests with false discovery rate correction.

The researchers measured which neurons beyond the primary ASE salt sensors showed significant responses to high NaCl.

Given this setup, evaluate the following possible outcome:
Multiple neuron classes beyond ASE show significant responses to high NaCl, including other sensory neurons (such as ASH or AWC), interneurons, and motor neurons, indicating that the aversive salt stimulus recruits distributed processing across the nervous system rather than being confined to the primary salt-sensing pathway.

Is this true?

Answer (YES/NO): YES